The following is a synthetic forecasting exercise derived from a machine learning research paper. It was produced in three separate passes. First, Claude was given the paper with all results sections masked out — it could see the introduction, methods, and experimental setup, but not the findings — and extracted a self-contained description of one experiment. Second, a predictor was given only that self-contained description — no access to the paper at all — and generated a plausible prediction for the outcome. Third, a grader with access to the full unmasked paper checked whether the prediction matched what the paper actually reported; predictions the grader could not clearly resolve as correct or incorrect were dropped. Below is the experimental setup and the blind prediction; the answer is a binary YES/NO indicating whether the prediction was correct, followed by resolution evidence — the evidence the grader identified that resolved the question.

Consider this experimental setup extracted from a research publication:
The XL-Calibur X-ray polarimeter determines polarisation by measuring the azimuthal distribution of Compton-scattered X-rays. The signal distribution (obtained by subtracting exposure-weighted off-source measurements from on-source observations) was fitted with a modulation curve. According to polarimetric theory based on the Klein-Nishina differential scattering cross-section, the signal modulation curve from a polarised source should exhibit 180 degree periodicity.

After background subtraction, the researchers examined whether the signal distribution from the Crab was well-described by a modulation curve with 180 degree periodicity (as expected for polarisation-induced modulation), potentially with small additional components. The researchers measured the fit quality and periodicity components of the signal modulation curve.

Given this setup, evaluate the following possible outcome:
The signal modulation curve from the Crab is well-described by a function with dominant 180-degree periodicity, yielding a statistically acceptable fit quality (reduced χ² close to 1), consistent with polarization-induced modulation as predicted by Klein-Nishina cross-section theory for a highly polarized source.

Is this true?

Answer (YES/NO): NO